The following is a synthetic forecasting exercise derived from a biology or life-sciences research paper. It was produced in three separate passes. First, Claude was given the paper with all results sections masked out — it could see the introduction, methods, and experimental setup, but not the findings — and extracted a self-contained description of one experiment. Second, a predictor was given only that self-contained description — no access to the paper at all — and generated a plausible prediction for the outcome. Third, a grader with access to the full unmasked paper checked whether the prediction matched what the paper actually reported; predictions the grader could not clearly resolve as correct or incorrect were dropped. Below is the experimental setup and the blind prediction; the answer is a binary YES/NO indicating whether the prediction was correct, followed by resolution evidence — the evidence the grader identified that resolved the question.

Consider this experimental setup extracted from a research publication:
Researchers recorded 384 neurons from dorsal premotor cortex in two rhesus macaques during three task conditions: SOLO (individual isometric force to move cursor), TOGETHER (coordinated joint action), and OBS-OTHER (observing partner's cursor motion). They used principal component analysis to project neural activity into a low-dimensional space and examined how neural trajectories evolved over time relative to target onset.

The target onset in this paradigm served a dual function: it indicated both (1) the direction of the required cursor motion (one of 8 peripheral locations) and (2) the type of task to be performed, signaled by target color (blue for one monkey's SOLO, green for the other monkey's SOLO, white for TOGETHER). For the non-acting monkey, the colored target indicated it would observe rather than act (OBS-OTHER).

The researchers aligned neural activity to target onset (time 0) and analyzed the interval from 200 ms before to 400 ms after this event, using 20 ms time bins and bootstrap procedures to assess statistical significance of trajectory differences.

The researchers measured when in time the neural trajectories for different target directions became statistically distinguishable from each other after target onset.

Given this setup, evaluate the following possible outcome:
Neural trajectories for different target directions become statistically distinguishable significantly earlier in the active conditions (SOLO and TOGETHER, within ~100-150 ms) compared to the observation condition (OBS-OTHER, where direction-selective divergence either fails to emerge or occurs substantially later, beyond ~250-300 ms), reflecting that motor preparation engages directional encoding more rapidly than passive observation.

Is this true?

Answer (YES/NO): NO